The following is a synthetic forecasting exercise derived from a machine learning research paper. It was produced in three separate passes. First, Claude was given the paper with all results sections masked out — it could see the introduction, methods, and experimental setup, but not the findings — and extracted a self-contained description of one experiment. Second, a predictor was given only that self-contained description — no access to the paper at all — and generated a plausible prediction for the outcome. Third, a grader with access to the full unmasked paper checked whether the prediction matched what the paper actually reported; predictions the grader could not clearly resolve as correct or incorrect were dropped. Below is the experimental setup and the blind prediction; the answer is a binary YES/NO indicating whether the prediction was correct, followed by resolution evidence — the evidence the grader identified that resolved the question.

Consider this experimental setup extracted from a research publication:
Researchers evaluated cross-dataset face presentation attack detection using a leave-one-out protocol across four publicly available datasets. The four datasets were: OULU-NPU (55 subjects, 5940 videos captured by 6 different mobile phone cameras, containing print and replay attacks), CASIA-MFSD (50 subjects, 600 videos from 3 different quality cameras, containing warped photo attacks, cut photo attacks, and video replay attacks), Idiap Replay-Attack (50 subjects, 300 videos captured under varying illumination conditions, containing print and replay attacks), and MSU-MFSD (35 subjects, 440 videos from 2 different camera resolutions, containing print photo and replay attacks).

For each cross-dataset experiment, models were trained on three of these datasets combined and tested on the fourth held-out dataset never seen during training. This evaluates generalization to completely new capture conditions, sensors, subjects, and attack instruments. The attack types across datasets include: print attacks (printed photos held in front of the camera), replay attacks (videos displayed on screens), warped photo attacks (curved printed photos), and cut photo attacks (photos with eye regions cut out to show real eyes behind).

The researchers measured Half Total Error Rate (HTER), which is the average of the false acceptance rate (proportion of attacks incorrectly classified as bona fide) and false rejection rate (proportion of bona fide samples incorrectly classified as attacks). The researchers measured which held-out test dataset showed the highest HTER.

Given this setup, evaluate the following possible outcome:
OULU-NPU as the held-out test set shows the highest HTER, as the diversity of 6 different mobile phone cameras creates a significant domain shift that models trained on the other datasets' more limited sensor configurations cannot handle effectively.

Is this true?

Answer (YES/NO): NO